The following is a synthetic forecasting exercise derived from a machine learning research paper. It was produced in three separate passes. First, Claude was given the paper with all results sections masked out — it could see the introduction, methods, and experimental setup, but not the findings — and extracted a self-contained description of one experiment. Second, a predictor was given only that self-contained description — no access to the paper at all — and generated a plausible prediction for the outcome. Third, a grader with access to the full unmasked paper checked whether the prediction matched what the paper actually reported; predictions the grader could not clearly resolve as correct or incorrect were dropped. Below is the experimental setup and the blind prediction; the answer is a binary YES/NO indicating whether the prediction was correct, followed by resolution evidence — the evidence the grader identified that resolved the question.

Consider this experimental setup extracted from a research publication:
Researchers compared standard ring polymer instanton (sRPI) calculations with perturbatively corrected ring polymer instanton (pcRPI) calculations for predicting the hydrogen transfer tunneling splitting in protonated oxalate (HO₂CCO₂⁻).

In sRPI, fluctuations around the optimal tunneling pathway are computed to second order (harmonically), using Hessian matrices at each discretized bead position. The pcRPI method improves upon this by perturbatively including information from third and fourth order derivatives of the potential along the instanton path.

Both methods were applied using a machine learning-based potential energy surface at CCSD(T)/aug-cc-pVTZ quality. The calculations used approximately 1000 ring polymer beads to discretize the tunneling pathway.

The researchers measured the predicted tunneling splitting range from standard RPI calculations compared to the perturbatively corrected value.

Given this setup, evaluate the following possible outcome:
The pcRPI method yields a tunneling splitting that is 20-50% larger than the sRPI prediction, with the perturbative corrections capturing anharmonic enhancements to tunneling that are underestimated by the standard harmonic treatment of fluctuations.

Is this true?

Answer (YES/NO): NO